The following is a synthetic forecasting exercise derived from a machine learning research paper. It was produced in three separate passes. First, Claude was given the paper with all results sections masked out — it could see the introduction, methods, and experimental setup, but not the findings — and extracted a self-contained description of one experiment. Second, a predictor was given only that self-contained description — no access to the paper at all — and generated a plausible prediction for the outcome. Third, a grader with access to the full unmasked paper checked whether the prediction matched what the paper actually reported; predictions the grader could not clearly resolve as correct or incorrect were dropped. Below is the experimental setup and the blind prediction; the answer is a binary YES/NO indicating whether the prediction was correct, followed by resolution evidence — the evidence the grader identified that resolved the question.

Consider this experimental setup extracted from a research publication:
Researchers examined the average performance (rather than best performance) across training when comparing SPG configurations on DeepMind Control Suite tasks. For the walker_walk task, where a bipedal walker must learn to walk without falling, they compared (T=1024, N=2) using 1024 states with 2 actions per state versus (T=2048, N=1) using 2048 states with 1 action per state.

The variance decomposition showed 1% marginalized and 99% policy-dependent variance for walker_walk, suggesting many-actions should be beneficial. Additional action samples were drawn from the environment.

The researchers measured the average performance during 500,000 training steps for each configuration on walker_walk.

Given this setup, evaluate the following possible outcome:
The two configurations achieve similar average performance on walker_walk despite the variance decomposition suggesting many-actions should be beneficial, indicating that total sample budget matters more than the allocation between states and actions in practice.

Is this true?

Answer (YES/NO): NO